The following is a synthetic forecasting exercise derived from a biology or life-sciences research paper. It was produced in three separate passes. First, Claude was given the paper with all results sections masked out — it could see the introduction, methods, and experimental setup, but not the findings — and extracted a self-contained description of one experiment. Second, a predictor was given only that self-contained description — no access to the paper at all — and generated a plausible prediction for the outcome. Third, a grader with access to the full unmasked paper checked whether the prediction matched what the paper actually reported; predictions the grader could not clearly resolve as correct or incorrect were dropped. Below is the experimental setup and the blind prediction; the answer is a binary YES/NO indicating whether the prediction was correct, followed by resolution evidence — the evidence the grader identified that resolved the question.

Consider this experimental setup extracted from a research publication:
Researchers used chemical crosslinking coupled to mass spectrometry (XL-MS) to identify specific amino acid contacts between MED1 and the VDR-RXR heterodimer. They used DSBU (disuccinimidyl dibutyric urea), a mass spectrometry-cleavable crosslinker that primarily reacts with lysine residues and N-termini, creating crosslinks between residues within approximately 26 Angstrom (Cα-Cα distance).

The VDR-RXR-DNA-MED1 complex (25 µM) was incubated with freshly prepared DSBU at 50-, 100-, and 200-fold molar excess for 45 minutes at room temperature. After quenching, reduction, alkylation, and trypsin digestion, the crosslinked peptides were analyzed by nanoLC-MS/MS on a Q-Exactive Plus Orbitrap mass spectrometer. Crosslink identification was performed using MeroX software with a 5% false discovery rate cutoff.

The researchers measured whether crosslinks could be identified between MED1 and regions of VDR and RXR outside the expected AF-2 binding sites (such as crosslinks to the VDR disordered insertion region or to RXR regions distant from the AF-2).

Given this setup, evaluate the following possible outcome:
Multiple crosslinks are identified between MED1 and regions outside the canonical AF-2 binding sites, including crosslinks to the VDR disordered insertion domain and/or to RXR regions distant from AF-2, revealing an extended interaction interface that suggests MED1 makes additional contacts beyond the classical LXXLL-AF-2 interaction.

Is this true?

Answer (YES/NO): NO